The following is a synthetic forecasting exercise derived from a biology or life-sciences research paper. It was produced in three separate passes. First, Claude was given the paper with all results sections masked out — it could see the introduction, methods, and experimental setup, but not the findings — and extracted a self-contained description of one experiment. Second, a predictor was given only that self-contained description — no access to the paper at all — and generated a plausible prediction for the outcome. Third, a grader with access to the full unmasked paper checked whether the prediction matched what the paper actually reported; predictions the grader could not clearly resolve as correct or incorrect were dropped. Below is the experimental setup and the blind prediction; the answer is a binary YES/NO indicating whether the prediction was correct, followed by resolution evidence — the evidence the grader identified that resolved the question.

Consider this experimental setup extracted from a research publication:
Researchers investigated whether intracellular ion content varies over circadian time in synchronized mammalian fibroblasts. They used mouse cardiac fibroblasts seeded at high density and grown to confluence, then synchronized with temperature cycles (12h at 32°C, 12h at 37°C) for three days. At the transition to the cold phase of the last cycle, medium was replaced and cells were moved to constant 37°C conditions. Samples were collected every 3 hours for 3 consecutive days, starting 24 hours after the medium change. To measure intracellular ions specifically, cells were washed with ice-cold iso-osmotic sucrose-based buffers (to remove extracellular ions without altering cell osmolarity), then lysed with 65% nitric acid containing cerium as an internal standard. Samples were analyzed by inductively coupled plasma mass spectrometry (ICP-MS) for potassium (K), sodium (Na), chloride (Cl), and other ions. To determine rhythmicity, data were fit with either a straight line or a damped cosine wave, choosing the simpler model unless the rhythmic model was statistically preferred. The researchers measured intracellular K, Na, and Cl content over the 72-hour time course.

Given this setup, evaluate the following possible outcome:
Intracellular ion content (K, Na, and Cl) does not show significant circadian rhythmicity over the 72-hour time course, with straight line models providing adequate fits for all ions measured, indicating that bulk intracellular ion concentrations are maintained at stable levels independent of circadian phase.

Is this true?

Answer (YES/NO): NO